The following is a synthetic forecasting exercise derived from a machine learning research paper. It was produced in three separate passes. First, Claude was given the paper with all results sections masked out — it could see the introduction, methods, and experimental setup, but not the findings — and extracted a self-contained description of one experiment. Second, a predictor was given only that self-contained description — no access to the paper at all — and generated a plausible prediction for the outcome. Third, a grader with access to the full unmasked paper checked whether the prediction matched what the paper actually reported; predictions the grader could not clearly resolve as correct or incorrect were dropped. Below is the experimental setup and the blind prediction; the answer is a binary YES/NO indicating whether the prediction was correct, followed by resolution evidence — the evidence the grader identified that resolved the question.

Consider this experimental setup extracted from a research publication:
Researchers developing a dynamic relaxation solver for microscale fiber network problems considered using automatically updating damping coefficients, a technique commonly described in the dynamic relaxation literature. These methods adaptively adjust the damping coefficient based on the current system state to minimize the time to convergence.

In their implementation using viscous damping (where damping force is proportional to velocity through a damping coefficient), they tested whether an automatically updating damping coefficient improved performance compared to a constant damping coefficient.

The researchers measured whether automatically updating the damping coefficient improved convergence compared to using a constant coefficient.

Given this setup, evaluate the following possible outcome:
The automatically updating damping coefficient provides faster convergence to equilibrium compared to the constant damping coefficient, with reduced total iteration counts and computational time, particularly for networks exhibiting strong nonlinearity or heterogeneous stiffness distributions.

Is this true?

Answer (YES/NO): NO